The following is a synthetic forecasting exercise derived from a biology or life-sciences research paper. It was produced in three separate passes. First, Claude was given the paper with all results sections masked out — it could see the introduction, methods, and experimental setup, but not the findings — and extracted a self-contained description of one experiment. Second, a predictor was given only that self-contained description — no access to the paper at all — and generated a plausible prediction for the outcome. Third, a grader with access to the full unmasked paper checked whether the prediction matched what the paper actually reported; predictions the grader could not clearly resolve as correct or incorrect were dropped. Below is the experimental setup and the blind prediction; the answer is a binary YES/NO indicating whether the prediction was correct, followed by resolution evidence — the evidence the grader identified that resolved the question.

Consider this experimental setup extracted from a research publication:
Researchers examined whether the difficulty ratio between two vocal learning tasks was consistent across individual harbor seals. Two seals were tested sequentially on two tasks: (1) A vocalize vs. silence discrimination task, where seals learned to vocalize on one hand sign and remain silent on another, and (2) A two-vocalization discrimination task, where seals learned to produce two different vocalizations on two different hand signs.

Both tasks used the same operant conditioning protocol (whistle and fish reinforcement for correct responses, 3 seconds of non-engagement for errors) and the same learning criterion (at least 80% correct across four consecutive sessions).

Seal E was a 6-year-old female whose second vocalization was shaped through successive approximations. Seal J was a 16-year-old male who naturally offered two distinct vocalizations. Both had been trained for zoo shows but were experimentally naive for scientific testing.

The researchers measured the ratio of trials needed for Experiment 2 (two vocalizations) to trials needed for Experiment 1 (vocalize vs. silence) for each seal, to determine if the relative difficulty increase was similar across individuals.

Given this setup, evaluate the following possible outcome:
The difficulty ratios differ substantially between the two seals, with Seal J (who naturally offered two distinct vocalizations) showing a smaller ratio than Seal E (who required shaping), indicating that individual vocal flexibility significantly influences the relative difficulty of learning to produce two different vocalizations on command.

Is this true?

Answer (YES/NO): NO